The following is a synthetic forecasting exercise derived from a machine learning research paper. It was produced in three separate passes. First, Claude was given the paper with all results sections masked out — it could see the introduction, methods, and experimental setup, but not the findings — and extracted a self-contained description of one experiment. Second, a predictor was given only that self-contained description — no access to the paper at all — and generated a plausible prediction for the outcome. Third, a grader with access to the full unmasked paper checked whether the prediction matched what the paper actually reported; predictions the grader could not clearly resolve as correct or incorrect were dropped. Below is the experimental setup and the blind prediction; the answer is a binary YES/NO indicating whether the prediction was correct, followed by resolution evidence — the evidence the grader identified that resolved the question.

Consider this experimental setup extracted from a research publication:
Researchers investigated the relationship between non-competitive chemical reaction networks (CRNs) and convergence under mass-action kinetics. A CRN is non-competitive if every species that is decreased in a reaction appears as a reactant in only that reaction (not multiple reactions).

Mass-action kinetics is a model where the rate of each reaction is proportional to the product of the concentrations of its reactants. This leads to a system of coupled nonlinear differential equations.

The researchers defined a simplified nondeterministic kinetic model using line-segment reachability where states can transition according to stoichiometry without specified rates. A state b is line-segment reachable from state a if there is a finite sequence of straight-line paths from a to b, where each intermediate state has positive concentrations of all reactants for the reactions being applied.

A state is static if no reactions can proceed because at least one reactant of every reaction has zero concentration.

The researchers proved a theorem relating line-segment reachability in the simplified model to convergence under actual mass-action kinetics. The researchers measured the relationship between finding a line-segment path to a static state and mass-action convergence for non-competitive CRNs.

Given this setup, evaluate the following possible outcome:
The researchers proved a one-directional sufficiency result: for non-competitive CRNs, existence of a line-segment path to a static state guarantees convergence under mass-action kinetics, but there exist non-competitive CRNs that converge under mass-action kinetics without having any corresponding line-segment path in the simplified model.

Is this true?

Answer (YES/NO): NO